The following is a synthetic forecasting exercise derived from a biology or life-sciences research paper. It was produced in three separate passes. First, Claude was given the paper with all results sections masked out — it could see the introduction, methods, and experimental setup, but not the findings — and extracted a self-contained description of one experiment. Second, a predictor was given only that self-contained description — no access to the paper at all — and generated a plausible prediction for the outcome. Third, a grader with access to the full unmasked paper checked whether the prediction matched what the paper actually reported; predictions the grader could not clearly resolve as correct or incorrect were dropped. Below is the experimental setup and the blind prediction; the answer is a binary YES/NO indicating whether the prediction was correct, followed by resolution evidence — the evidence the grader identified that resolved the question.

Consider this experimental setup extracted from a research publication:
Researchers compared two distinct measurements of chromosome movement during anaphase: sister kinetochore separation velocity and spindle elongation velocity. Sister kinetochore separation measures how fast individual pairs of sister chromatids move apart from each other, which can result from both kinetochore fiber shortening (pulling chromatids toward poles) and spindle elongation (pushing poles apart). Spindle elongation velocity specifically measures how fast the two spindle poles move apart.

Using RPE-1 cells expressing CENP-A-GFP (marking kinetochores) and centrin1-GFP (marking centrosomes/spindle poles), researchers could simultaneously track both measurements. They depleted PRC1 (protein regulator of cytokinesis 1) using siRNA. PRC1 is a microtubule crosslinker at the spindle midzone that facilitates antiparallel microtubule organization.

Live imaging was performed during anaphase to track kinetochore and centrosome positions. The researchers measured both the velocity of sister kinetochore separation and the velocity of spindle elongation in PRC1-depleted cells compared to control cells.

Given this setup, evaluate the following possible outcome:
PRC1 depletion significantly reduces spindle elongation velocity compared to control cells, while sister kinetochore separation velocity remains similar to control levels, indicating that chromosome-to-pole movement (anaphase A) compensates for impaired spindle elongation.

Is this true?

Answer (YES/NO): NO